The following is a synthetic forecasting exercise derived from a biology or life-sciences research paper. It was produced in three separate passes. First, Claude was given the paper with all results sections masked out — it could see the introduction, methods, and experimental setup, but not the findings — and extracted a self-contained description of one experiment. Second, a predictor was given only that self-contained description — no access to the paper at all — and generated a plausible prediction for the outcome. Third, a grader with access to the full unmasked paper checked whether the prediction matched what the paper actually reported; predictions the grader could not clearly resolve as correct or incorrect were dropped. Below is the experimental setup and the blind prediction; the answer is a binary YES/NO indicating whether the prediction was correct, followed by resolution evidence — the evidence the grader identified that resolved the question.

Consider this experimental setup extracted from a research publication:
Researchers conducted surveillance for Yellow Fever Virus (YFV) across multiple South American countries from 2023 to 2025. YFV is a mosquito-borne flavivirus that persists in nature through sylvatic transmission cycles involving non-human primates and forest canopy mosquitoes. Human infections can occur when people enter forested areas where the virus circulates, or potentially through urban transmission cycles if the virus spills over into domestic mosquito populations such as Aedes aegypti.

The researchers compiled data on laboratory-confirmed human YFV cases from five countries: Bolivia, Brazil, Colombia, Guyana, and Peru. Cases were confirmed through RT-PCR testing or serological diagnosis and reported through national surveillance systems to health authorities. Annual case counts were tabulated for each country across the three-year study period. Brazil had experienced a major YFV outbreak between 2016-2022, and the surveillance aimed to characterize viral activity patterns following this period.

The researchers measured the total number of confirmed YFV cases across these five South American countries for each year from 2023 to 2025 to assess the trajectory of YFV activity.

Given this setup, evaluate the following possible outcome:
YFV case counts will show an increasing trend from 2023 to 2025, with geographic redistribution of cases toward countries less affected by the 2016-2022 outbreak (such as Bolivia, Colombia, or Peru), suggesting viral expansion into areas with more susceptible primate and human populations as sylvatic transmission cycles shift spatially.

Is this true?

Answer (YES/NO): NO